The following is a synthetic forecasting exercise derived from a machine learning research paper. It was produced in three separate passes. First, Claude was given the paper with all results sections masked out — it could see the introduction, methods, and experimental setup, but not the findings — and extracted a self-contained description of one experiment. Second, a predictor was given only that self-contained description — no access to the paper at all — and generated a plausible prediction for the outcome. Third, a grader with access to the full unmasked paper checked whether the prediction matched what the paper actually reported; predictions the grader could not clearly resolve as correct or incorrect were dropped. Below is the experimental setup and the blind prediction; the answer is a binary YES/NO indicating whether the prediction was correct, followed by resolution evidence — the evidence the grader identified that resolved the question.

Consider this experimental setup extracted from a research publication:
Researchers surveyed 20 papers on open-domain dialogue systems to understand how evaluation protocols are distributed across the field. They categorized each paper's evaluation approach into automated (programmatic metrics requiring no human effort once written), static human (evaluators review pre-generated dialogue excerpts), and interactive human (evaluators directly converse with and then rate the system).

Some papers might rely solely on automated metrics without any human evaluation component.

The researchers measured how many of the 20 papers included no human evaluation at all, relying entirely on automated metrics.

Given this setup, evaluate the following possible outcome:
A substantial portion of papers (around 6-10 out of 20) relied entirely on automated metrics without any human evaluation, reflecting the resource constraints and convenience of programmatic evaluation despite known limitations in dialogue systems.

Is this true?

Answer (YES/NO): NO